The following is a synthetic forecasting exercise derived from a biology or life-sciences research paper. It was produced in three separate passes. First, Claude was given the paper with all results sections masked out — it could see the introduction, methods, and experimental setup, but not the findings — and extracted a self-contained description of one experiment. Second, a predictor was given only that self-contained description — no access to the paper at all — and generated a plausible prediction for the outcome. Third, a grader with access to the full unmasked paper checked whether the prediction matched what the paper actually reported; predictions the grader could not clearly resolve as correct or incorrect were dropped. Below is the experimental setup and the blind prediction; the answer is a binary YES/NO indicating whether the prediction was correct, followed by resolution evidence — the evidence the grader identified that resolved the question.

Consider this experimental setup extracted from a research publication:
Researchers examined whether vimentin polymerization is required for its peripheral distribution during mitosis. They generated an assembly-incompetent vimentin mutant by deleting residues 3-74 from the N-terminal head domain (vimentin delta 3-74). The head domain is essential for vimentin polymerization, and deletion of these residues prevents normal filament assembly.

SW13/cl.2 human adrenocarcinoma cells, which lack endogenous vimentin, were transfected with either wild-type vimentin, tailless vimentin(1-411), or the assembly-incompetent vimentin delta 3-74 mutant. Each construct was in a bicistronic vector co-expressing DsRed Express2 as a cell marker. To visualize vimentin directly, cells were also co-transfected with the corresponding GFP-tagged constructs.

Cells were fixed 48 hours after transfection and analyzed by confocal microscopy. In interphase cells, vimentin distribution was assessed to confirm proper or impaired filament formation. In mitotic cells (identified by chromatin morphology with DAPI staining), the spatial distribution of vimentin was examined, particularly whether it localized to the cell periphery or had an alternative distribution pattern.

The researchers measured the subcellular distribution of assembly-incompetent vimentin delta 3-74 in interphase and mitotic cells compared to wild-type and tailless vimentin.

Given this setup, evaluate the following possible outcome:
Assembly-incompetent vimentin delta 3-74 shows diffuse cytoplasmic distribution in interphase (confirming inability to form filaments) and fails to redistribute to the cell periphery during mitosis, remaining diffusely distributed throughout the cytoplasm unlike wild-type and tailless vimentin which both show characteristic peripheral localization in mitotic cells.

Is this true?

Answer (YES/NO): NO